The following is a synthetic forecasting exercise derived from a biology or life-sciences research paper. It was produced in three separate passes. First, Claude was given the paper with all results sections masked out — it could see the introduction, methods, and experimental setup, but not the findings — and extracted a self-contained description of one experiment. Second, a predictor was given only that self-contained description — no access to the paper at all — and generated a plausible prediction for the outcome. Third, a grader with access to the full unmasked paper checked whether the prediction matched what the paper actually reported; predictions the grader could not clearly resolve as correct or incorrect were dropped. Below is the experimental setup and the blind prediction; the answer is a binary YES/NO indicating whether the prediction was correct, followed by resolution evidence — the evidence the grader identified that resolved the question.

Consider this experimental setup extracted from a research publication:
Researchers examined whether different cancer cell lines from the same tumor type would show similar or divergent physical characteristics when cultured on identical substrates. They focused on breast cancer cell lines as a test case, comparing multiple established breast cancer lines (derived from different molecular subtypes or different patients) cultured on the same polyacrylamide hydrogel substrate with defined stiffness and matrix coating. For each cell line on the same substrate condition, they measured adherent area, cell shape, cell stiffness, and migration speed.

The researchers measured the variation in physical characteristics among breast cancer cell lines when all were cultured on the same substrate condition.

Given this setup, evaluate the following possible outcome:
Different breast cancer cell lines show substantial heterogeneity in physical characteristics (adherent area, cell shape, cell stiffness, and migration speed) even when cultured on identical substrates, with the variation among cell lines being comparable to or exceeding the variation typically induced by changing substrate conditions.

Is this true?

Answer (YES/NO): YES